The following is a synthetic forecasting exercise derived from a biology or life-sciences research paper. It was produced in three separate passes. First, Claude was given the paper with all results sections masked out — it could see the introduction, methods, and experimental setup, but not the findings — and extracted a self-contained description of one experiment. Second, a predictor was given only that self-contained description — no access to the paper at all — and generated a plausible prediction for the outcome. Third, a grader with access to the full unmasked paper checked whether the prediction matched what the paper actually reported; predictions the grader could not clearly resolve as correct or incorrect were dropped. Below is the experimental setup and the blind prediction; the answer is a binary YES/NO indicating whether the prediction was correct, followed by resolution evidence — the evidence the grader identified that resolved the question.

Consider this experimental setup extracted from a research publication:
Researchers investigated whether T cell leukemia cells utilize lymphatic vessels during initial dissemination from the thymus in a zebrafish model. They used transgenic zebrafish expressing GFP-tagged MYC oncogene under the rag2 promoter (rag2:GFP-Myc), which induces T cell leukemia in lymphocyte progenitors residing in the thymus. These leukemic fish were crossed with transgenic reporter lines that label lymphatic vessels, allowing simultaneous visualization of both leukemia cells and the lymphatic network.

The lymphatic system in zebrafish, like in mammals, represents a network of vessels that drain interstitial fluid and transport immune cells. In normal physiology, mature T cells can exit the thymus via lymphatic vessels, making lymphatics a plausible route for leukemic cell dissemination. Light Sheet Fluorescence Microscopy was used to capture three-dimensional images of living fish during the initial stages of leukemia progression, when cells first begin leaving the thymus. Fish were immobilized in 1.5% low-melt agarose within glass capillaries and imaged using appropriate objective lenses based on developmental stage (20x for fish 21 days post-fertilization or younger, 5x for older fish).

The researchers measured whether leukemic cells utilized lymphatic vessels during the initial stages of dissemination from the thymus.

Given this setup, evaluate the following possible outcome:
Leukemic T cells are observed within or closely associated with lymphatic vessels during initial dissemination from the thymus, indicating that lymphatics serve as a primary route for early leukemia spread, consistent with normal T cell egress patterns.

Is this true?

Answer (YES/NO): NO